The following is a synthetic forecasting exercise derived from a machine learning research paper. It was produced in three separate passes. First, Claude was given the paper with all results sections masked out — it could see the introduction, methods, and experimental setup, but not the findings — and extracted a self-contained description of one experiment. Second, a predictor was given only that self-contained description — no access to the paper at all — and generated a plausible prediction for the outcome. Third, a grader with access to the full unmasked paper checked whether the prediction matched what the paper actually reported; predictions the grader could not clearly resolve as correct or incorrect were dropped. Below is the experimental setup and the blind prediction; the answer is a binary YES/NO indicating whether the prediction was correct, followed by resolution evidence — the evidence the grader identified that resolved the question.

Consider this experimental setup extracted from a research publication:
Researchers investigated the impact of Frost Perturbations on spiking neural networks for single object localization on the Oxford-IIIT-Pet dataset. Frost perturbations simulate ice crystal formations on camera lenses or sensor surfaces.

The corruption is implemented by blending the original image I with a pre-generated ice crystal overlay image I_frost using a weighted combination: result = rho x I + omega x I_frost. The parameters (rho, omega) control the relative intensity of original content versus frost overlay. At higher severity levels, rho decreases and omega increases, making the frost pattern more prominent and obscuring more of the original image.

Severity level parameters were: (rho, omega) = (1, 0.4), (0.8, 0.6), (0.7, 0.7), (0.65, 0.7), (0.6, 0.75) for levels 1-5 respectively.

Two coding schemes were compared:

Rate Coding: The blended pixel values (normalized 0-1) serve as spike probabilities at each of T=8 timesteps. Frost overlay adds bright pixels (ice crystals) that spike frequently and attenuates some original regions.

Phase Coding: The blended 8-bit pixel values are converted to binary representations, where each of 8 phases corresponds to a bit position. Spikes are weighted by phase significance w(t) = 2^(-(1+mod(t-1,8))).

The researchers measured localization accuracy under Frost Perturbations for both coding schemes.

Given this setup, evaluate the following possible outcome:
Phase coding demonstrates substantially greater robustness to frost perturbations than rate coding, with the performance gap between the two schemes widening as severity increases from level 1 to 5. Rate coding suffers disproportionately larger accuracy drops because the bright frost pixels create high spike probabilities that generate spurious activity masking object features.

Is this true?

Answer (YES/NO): NO